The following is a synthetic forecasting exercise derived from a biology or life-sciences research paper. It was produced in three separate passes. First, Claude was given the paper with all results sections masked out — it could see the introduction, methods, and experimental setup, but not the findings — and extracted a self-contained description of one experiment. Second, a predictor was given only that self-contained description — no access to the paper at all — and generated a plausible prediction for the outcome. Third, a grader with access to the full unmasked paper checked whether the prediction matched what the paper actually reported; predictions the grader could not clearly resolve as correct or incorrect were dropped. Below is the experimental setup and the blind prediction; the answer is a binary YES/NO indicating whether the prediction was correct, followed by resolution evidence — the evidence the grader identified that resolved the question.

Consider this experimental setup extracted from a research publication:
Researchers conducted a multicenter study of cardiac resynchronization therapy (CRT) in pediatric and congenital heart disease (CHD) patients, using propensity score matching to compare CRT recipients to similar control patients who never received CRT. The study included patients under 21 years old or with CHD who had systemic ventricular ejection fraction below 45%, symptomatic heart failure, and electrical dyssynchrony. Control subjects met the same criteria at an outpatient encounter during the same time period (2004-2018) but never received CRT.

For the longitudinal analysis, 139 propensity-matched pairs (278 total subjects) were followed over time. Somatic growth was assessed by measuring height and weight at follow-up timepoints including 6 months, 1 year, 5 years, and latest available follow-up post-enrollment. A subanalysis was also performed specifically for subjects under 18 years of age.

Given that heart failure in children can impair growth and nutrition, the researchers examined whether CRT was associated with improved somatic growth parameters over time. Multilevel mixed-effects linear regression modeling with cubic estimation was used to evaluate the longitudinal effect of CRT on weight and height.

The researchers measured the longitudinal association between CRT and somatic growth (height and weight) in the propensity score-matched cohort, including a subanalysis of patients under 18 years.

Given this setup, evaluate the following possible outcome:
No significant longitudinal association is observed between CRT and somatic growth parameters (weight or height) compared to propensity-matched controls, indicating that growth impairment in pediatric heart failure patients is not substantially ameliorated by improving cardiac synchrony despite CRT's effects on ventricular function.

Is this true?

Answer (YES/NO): YES